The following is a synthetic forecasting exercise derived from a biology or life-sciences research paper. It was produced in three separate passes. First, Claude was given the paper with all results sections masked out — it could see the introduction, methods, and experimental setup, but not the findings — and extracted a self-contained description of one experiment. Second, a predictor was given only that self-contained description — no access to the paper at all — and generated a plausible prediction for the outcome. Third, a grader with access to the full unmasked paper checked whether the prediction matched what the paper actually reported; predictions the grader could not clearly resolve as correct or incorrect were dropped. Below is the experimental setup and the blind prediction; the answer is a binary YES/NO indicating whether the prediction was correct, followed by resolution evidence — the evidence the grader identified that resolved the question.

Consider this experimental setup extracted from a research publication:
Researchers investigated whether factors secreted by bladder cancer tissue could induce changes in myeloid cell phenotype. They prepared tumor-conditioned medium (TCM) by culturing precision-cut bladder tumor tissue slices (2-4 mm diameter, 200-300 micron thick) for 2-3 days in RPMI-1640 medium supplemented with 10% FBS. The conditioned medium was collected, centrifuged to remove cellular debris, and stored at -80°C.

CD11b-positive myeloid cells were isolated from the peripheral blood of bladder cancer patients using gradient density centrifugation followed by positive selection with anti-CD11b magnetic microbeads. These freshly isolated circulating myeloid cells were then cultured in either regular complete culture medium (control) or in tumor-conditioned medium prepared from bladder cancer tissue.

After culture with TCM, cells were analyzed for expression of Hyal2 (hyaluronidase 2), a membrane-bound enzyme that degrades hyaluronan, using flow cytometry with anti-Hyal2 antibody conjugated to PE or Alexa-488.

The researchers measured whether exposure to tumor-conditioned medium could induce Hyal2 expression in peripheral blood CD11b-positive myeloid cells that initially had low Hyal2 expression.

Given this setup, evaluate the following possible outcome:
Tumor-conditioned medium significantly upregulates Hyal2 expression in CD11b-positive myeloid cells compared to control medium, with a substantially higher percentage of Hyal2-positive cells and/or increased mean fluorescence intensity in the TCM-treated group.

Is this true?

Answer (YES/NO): YES